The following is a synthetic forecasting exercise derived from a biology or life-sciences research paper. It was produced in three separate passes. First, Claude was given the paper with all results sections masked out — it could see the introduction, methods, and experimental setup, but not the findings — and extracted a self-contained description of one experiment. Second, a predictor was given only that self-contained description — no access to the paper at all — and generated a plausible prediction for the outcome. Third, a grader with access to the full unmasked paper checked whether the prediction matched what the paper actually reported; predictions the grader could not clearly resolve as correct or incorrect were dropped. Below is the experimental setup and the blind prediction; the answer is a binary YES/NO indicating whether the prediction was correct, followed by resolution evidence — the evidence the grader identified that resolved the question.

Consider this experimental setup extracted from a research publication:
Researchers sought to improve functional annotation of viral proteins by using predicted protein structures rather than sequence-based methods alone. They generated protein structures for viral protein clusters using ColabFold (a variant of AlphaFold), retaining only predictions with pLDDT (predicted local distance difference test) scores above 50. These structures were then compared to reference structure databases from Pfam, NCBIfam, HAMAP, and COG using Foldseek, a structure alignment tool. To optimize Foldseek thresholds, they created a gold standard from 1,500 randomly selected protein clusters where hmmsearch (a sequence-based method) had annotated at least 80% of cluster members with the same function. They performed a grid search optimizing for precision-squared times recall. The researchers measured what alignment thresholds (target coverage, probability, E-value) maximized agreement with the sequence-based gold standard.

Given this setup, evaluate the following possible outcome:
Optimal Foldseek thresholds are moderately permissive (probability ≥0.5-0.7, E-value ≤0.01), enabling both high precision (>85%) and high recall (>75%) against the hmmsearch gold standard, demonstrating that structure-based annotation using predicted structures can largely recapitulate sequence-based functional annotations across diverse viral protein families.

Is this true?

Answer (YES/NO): NO